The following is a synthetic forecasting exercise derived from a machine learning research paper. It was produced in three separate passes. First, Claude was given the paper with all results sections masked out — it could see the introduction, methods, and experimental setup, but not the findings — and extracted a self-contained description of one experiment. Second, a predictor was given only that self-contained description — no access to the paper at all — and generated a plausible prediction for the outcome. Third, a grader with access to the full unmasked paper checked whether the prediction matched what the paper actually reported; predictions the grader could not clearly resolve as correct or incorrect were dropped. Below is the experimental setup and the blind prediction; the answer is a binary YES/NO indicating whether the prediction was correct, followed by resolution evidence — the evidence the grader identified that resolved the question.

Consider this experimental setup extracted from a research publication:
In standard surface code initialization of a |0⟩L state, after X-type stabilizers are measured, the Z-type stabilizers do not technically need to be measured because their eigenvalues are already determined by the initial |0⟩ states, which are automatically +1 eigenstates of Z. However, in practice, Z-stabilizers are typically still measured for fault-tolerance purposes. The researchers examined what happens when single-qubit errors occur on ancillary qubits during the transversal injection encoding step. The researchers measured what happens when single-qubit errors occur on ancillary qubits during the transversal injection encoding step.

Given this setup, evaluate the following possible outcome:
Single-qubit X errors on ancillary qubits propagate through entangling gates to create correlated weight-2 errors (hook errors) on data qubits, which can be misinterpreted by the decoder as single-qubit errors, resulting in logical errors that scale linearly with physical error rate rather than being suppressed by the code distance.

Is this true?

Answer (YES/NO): NO